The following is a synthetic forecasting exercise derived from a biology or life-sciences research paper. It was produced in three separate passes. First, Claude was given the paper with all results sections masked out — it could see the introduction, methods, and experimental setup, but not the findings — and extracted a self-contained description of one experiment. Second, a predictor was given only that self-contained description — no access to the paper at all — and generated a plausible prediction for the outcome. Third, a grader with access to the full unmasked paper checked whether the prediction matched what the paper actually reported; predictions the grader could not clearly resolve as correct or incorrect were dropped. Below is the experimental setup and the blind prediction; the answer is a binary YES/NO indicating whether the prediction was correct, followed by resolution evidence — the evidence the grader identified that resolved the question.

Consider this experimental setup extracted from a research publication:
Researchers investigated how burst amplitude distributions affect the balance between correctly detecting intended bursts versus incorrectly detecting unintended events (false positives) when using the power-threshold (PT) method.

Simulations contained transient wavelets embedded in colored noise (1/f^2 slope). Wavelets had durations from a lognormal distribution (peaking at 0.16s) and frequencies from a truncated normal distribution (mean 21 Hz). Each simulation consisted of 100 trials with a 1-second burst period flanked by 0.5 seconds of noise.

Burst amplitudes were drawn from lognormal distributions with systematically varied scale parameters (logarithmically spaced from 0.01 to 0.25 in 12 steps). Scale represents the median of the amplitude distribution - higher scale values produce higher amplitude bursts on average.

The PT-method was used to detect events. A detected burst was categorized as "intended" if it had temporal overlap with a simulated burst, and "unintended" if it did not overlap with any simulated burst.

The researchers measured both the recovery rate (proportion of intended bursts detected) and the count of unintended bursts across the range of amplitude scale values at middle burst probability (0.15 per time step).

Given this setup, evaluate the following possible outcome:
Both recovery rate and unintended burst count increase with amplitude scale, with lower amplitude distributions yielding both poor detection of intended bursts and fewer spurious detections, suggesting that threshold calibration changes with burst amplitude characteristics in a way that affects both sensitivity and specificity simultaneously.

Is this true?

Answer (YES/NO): NO